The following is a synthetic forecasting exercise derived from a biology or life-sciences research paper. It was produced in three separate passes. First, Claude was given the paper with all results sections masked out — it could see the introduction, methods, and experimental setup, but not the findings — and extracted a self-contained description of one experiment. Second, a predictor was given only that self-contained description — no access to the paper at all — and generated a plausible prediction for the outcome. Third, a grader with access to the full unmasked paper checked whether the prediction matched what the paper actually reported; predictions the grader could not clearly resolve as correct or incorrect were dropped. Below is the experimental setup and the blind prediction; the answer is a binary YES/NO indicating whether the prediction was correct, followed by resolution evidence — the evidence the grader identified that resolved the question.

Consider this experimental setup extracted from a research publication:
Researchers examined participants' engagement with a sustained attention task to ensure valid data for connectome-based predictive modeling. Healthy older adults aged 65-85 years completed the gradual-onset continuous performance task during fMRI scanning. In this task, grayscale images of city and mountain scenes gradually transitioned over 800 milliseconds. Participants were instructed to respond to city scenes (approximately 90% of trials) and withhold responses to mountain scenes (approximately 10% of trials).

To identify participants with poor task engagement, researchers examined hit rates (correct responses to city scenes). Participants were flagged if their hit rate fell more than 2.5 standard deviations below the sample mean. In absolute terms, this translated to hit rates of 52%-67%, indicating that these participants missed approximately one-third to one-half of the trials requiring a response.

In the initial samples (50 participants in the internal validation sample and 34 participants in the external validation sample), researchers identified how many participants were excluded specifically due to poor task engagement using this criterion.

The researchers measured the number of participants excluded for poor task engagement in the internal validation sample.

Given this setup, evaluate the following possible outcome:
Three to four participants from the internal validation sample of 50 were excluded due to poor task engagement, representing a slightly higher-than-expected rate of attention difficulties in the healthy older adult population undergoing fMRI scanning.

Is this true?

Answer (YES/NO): NO